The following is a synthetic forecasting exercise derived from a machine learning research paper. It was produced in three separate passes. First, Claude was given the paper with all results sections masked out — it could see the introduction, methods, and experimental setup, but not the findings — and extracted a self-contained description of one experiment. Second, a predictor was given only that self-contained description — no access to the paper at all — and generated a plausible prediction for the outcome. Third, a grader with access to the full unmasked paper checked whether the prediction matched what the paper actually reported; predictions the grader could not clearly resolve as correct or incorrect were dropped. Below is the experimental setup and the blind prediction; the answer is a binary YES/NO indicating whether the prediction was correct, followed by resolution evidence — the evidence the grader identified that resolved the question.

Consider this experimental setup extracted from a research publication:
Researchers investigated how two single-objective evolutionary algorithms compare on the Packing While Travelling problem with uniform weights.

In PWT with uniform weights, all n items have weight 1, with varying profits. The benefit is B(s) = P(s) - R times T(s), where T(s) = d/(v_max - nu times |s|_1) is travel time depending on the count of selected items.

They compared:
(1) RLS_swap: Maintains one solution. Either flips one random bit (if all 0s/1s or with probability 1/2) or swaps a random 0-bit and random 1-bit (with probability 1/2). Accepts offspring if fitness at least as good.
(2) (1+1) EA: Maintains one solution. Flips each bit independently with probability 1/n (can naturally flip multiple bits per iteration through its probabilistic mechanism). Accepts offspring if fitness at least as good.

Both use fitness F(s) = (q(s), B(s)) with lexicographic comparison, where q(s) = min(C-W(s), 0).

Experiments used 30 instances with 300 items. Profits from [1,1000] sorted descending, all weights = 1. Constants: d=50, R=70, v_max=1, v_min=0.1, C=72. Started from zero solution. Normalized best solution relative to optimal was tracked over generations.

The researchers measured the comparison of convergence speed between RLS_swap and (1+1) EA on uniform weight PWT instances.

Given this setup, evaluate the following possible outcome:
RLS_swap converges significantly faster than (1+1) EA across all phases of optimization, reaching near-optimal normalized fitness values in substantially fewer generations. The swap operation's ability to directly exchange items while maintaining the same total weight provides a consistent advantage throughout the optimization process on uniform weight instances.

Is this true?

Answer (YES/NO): NO